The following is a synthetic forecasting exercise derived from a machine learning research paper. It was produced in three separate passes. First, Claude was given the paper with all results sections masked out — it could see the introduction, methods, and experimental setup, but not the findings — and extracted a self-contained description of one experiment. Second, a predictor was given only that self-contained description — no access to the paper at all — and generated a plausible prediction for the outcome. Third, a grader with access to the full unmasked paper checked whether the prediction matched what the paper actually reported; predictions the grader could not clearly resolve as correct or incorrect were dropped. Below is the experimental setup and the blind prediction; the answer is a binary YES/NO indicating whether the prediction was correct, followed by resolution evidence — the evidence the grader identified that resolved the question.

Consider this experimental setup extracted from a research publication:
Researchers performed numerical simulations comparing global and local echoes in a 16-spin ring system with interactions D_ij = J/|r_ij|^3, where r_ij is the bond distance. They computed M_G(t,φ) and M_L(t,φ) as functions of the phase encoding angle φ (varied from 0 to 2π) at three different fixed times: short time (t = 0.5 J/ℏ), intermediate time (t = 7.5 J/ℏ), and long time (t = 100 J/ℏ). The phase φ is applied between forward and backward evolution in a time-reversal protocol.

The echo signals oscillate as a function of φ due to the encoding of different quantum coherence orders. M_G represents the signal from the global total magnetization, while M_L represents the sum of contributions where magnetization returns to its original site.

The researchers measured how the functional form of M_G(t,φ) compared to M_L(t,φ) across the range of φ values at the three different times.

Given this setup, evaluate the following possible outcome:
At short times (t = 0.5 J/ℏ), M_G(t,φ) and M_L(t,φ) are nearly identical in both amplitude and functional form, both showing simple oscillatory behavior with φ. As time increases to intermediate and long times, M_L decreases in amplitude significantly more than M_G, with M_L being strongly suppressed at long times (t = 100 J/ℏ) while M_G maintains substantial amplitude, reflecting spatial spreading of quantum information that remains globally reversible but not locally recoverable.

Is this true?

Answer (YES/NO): NO